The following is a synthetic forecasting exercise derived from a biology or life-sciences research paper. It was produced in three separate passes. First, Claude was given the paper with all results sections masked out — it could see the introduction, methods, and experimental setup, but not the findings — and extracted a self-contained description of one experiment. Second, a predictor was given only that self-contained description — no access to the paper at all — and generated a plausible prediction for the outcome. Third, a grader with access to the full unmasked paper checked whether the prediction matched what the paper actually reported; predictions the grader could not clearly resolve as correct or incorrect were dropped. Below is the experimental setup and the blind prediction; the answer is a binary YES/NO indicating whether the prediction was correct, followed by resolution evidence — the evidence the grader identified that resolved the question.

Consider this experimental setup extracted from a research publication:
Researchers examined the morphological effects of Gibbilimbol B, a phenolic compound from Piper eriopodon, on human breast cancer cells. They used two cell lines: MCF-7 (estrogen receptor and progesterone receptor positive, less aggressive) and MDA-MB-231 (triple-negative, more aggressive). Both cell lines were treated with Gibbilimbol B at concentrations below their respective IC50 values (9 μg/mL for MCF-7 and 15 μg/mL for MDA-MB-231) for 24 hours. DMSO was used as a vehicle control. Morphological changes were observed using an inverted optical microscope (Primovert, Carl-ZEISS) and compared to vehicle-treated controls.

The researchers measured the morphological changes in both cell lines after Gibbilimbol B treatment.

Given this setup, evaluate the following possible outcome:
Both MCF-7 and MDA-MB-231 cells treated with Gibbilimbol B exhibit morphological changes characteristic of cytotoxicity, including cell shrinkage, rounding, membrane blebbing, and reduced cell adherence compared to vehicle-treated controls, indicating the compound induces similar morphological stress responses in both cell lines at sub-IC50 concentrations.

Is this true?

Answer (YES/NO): NO